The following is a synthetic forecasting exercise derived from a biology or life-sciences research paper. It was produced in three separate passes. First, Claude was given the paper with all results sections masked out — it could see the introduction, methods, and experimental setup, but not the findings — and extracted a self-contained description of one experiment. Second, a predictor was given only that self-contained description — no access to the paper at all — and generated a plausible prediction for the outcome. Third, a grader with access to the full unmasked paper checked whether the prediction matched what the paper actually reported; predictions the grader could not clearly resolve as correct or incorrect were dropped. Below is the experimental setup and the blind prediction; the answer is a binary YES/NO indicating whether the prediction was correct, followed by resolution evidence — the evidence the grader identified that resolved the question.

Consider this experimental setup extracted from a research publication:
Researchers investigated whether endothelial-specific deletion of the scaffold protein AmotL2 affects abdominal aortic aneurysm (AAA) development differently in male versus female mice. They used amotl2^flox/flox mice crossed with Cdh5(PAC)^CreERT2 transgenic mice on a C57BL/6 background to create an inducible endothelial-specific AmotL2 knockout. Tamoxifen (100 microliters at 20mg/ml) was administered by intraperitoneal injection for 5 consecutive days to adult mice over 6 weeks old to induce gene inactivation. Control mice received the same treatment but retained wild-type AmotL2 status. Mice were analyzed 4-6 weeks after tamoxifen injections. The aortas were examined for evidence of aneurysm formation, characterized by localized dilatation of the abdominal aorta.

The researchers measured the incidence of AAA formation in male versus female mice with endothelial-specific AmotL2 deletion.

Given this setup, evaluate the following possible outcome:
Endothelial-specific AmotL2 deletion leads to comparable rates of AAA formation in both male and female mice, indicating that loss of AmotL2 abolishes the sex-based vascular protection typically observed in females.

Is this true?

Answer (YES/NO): NO